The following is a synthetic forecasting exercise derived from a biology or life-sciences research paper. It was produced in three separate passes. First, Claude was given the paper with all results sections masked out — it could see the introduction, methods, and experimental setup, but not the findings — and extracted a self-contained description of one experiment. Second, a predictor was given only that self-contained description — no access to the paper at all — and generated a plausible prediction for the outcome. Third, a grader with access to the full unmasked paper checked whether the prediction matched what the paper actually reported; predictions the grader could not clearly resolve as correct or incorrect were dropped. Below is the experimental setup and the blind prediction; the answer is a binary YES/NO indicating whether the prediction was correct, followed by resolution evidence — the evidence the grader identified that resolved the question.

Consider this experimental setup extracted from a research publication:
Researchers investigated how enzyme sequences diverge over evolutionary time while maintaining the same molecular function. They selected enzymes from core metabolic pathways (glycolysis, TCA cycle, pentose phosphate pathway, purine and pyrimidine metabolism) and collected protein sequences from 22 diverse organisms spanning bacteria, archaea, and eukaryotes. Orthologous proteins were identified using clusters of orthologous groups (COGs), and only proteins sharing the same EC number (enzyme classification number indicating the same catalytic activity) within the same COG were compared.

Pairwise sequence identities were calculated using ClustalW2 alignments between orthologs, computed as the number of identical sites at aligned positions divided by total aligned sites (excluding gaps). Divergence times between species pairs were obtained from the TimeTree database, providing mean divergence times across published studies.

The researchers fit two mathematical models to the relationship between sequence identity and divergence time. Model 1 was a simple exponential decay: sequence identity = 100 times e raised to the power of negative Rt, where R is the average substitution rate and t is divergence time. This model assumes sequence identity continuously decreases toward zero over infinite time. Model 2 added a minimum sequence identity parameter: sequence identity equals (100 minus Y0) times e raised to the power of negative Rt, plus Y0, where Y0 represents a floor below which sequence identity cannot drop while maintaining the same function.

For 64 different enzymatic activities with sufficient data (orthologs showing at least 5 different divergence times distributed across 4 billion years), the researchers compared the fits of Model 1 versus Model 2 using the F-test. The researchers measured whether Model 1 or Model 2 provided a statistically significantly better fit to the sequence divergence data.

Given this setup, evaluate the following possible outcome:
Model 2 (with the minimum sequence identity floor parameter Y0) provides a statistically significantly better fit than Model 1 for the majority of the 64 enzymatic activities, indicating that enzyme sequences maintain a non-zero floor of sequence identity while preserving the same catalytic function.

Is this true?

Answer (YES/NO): YES